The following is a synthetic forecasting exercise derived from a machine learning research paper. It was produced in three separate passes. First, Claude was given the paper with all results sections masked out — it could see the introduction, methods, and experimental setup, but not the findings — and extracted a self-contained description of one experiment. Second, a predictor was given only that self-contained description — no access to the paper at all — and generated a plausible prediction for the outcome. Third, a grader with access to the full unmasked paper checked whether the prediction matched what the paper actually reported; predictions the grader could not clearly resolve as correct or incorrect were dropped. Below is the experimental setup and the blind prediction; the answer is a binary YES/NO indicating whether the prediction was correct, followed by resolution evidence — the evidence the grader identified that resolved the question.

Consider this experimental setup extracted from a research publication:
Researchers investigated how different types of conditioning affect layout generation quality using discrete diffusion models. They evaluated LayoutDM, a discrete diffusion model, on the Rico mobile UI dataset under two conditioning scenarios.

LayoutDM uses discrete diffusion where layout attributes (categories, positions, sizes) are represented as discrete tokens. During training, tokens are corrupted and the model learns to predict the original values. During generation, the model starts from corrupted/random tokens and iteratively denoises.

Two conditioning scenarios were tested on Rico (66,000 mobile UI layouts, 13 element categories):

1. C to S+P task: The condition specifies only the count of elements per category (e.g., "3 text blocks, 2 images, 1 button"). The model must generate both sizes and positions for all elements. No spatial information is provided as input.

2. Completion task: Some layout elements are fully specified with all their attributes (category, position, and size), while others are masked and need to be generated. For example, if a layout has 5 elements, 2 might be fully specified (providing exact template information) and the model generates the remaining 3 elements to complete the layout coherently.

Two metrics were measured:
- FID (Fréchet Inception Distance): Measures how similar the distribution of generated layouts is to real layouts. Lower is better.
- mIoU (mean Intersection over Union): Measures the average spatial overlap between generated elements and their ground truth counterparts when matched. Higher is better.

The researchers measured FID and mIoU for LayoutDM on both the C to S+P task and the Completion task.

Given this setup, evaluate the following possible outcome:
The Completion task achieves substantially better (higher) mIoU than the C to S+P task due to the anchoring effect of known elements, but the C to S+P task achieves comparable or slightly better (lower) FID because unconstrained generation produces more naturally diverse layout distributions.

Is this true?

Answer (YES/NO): NO